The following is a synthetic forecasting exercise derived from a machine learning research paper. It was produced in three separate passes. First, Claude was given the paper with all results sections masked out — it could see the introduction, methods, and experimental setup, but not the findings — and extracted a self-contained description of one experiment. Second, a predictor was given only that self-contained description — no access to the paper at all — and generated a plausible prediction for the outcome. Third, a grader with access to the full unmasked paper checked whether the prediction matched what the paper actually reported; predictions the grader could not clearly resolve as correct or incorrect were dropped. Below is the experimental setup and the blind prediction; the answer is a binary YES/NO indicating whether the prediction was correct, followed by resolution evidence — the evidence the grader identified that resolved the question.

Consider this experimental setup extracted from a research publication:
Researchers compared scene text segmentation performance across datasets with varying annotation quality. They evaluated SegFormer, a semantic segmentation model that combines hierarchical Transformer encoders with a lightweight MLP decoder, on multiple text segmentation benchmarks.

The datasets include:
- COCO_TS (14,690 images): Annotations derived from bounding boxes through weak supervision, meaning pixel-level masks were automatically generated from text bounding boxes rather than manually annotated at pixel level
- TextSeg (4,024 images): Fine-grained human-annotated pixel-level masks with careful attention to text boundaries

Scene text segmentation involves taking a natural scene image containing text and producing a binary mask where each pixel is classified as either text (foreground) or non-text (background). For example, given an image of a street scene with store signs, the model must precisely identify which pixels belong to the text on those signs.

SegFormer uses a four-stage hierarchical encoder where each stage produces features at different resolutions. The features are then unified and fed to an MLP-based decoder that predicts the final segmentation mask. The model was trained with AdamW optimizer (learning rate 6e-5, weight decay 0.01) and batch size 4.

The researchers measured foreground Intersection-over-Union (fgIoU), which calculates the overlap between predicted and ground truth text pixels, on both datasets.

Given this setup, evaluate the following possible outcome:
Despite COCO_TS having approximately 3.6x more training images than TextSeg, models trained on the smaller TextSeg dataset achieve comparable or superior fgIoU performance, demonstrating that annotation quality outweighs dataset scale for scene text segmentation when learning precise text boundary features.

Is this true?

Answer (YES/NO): NO